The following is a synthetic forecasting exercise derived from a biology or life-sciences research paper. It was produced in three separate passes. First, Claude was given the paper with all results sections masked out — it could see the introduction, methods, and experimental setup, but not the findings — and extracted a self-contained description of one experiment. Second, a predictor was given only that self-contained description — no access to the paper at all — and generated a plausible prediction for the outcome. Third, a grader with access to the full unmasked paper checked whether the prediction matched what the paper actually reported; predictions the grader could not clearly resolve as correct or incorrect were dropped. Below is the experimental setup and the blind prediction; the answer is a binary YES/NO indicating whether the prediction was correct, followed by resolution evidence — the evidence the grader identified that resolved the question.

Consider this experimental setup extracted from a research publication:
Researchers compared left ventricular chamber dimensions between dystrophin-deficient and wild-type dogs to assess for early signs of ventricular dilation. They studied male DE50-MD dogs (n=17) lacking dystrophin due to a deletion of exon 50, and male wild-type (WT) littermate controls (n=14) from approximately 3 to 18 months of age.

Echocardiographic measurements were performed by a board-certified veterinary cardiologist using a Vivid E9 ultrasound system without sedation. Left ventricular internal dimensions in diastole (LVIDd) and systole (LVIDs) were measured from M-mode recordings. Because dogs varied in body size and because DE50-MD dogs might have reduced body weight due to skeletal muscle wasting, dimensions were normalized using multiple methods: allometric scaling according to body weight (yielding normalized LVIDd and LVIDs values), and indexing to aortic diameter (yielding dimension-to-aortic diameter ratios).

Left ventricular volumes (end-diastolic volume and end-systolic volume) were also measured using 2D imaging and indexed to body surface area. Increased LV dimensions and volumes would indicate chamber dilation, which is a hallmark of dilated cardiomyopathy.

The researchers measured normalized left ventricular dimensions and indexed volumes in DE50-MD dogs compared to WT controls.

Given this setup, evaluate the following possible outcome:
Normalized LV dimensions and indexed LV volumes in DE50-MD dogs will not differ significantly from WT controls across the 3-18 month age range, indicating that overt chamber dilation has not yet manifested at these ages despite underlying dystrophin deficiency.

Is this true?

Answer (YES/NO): NO